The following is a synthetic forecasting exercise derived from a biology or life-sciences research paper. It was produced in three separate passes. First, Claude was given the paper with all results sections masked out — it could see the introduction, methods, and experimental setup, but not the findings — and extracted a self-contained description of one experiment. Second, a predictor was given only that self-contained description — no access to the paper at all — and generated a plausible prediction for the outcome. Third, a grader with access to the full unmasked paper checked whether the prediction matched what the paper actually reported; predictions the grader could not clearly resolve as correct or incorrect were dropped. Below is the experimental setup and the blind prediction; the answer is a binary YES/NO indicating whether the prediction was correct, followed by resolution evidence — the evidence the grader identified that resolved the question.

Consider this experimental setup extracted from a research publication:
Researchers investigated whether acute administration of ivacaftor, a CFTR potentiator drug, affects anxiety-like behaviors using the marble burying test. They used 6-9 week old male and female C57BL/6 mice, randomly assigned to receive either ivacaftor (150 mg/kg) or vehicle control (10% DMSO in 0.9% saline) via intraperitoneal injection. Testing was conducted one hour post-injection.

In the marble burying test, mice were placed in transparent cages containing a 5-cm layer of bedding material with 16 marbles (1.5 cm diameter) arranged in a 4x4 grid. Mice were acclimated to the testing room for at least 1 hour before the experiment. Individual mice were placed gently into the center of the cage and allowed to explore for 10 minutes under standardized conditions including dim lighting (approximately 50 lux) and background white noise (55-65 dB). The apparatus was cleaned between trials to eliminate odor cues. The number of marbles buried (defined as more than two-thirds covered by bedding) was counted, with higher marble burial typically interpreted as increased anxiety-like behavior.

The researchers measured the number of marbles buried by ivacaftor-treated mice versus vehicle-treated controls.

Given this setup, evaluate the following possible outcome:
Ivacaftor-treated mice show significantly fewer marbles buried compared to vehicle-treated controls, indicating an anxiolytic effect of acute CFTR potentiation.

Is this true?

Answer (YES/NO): NO